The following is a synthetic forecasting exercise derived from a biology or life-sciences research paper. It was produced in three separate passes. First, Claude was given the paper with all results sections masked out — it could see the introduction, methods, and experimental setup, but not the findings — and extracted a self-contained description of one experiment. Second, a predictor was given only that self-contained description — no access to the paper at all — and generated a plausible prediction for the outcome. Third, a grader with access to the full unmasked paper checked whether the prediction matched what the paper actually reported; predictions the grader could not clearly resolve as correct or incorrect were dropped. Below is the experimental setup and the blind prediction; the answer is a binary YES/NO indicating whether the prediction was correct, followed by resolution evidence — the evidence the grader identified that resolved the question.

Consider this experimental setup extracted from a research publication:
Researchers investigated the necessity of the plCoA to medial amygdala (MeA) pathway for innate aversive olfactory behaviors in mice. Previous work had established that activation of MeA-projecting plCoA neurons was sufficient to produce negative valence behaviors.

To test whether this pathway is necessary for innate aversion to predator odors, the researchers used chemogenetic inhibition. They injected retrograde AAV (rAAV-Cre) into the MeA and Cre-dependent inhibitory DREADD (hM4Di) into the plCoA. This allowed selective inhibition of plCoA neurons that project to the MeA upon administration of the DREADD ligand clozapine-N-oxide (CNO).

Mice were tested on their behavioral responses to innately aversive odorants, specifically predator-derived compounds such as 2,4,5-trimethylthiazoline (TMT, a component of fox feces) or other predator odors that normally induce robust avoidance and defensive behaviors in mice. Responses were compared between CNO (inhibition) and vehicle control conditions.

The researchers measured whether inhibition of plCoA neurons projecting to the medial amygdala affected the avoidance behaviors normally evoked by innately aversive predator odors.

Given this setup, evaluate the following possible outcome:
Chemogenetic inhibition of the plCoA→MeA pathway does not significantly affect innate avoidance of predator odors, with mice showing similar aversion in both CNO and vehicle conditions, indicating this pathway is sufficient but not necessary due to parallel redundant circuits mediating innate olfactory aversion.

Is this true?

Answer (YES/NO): NO